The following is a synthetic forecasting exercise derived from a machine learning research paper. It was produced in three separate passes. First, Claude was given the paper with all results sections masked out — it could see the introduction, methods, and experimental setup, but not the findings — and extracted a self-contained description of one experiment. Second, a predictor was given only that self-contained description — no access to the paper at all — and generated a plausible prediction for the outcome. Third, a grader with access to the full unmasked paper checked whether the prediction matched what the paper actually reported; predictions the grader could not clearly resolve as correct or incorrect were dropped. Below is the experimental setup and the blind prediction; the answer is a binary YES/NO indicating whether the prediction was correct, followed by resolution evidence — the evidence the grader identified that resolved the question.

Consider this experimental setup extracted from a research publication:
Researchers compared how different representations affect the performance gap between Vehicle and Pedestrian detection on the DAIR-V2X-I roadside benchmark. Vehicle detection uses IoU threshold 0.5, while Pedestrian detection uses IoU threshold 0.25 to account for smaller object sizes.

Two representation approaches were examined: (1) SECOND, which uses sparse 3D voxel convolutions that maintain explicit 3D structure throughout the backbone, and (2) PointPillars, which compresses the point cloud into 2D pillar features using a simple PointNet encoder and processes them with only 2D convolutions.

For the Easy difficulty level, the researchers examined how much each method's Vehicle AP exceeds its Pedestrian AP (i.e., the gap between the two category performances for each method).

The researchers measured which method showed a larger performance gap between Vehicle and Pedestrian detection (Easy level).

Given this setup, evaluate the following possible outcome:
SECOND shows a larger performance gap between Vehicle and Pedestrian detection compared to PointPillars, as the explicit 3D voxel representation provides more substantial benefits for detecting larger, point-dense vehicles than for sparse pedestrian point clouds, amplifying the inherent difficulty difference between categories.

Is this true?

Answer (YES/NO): NO